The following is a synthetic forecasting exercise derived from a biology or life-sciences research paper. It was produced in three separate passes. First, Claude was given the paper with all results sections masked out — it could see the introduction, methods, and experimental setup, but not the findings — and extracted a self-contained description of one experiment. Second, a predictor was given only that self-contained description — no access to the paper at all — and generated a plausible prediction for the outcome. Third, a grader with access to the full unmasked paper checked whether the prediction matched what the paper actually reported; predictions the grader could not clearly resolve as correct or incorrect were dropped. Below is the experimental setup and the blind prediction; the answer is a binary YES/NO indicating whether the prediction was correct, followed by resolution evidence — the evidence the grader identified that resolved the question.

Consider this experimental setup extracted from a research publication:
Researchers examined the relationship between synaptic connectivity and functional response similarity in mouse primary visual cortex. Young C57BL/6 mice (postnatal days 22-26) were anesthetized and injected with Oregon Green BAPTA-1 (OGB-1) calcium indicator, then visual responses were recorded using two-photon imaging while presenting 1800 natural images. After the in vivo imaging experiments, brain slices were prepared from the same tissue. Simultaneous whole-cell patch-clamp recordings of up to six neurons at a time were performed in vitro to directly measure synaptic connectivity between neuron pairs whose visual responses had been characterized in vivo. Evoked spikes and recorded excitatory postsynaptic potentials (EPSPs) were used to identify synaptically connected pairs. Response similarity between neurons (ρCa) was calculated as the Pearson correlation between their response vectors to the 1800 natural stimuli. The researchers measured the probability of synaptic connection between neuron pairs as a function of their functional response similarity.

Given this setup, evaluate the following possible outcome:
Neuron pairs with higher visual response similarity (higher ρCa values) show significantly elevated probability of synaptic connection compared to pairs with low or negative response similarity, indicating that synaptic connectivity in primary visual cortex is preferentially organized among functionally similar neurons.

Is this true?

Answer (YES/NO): YES